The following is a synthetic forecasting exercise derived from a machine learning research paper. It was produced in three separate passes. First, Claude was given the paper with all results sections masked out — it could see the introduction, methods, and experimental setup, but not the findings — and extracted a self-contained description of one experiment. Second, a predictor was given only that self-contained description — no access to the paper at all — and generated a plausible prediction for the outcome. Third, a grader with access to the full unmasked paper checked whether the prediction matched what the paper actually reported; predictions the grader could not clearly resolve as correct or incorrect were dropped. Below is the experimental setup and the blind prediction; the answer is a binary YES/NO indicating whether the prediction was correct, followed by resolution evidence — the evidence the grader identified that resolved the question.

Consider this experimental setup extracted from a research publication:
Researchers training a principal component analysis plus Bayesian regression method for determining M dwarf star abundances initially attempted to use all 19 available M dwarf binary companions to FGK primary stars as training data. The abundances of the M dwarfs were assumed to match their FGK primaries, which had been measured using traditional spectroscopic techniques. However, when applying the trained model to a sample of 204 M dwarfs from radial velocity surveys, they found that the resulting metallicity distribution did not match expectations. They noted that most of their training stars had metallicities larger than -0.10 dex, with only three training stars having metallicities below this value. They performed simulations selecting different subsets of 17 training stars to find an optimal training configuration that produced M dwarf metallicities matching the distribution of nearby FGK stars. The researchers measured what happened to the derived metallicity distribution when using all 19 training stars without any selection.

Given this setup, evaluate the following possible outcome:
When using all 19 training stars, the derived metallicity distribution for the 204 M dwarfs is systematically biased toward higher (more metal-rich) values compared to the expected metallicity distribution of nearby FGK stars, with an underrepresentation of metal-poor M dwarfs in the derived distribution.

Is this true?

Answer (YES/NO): YES